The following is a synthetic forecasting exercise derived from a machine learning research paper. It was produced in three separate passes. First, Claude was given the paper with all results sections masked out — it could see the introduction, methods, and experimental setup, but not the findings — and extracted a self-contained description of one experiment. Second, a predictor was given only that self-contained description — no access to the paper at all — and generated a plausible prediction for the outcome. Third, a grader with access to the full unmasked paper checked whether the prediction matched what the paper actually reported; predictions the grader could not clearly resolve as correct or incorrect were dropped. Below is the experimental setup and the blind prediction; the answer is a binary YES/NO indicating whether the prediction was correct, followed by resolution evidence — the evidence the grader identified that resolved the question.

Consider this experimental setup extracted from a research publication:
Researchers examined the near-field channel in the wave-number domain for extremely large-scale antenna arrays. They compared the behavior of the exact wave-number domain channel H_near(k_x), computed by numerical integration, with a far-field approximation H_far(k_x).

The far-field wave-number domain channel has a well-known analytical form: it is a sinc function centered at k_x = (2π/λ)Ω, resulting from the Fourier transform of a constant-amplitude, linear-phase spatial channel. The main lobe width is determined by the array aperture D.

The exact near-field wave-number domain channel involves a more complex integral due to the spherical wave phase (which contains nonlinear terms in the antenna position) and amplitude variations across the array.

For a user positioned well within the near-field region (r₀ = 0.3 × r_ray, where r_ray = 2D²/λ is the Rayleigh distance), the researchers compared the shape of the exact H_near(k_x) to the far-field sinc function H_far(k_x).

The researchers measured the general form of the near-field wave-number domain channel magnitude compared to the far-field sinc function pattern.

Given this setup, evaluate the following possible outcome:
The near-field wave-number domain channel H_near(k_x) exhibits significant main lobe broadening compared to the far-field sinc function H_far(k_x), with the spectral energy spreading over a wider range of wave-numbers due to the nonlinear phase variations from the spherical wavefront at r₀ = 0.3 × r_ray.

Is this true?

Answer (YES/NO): YES